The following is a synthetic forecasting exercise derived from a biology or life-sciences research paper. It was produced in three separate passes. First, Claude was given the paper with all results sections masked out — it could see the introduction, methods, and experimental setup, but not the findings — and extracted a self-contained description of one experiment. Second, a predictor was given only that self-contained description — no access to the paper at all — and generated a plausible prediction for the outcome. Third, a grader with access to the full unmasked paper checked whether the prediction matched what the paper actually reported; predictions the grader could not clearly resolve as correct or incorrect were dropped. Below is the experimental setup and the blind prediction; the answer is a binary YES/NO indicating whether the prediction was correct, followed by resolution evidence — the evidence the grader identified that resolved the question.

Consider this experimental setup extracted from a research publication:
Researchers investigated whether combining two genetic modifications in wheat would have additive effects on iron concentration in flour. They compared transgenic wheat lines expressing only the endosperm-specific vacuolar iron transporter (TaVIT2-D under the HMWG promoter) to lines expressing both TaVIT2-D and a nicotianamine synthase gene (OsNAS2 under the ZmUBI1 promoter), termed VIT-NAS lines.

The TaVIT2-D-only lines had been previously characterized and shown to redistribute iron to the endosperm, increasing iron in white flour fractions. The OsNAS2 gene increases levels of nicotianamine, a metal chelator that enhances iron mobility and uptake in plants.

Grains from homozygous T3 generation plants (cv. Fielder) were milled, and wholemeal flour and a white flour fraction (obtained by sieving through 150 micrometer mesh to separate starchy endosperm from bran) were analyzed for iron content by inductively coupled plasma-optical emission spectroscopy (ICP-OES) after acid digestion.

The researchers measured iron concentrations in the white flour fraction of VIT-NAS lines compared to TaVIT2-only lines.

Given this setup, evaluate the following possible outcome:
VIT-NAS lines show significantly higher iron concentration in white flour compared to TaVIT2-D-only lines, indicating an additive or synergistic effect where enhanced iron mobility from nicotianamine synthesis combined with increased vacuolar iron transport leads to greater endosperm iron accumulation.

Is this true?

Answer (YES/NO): NO